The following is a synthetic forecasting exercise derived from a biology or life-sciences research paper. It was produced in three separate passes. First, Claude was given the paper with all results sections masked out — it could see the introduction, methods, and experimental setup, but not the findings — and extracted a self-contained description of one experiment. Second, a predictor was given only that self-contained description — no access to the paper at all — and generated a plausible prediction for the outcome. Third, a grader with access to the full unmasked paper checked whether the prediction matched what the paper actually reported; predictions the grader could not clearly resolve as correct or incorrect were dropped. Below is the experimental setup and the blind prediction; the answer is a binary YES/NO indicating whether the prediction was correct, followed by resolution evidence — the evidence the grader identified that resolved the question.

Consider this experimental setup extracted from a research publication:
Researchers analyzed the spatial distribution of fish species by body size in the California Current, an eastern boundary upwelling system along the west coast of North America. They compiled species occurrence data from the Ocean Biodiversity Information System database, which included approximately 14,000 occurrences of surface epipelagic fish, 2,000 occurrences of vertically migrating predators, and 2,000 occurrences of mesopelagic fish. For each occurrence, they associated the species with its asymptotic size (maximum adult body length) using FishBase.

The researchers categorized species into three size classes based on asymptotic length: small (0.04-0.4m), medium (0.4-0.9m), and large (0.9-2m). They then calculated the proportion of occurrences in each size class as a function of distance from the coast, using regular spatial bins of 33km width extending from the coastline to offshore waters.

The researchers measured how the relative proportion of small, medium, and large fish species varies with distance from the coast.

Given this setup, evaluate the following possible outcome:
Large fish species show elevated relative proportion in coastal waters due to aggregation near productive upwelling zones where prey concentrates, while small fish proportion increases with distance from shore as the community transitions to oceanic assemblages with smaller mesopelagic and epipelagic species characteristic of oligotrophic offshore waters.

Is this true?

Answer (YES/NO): NO